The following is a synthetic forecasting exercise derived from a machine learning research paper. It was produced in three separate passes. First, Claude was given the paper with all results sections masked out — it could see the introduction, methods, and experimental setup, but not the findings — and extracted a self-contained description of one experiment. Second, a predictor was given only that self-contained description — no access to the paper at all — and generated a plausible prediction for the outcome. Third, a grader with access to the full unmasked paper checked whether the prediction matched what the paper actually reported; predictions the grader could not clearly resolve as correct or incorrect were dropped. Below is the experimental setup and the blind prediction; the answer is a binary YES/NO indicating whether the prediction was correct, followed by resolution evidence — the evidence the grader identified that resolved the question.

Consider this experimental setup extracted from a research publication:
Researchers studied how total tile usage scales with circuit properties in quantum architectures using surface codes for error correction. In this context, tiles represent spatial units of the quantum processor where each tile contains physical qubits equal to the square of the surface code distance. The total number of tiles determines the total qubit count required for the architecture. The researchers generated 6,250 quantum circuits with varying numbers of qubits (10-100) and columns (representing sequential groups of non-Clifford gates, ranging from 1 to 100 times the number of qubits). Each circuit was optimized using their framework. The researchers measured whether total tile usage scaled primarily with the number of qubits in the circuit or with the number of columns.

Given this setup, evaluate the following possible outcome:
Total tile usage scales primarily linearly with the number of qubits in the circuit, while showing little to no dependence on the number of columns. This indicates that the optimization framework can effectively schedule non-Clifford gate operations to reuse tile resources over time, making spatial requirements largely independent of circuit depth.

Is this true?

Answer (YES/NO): YES